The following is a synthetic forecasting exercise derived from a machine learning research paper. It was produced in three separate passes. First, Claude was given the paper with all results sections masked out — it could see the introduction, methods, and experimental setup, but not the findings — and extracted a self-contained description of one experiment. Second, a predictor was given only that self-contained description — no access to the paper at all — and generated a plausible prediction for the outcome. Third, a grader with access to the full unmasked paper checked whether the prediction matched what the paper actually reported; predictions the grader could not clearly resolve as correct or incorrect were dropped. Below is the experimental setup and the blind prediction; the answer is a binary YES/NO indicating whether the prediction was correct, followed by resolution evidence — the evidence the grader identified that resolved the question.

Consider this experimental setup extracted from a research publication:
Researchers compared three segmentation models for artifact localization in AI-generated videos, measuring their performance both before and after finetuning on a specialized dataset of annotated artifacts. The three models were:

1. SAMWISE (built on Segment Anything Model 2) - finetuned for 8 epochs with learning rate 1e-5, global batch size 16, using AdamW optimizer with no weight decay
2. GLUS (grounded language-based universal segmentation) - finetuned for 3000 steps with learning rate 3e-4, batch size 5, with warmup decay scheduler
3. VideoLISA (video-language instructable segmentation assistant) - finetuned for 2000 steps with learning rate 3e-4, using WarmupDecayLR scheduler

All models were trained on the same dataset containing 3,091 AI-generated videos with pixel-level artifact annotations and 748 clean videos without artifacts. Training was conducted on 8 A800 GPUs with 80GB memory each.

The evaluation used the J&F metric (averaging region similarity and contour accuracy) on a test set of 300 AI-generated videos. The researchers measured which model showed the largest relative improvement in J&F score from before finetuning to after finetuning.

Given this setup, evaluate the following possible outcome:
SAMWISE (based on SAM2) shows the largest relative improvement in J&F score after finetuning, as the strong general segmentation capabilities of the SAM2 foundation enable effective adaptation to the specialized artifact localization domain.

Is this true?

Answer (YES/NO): YES